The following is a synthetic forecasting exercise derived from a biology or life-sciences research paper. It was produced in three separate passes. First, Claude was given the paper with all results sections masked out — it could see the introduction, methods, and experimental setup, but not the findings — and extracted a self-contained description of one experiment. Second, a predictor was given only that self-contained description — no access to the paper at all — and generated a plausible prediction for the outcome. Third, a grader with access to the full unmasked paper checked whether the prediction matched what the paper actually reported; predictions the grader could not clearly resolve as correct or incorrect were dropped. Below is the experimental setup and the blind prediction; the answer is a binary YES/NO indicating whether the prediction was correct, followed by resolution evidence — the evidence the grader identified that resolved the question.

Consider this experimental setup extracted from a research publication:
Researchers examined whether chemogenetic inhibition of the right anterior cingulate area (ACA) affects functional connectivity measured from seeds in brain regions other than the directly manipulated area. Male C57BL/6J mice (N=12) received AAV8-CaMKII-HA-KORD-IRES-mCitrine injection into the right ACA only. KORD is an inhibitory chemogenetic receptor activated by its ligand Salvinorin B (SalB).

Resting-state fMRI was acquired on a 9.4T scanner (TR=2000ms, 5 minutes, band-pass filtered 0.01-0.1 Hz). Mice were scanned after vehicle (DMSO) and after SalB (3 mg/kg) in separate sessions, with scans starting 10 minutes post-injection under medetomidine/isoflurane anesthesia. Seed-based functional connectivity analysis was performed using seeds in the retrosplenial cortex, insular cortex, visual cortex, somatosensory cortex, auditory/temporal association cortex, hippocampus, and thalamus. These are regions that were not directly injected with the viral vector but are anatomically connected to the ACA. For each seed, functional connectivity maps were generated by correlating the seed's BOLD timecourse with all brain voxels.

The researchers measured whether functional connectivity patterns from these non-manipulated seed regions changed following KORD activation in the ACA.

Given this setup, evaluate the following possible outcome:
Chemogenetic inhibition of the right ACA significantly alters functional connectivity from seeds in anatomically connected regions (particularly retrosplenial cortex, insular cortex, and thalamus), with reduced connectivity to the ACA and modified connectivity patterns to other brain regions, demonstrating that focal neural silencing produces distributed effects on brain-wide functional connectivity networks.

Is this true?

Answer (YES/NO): NO